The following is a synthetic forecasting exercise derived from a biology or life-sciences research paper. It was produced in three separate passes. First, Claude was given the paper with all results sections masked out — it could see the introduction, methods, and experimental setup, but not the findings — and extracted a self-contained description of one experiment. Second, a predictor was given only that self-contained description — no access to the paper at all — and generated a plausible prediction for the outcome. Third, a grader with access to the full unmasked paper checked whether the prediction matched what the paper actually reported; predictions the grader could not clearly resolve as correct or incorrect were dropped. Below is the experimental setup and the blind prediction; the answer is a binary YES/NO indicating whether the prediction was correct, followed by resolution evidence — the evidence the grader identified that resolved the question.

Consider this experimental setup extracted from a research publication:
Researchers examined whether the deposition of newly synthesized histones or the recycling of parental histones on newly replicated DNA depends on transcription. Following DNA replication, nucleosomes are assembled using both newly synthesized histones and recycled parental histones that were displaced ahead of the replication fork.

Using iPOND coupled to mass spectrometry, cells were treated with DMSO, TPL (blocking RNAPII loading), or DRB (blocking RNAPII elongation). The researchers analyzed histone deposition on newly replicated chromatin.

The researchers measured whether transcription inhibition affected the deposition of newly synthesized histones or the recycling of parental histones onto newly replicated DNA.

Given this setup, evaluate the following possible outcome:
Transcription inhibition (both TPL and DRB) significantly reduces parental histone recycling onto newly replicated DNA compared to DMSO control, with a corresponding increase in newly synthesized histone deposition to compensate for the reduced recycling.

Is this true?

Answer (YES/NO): NO